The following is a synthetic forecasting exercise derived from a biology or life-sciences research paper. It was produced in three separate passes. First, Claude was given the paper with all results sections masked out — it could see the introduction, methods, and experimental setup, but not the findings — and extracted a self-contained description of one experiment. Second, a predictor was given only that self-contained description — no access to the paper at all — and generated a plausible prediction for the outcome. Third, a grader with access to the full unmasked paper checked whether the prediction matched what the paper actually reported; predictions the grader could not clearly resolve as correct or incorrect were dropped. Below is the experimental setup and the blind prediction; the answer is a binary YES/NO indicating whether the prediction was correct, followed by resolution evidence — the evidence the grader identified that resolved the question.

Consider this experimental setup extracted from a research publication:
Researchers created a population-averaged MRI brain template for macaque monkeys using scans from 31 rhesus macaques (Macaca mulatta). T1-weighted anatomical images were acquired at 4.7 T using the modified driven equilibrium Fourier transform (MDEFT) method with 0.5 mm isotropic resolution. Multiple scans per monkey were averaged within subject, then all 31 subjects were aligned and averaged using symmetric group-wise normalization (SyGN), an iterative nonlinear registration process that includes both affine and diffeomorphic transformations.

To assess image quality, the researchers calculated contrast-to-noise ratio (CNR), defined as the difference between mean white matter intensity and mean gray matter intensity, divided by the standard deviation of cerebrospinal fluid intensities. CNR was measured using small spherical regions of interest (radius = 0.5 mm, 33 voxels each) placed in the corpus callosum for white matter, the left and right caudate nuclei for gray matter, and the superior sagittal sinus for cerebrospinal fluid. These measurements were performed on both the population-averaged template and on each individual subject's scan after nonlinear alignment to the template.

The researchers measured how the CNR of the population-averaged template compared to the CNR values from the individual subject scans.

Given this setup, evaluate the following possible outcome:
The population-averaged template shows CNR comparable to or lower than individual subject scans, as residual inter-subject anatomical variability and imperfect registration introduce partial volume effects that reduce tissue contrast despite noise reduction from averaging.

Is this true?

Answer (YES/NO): NO